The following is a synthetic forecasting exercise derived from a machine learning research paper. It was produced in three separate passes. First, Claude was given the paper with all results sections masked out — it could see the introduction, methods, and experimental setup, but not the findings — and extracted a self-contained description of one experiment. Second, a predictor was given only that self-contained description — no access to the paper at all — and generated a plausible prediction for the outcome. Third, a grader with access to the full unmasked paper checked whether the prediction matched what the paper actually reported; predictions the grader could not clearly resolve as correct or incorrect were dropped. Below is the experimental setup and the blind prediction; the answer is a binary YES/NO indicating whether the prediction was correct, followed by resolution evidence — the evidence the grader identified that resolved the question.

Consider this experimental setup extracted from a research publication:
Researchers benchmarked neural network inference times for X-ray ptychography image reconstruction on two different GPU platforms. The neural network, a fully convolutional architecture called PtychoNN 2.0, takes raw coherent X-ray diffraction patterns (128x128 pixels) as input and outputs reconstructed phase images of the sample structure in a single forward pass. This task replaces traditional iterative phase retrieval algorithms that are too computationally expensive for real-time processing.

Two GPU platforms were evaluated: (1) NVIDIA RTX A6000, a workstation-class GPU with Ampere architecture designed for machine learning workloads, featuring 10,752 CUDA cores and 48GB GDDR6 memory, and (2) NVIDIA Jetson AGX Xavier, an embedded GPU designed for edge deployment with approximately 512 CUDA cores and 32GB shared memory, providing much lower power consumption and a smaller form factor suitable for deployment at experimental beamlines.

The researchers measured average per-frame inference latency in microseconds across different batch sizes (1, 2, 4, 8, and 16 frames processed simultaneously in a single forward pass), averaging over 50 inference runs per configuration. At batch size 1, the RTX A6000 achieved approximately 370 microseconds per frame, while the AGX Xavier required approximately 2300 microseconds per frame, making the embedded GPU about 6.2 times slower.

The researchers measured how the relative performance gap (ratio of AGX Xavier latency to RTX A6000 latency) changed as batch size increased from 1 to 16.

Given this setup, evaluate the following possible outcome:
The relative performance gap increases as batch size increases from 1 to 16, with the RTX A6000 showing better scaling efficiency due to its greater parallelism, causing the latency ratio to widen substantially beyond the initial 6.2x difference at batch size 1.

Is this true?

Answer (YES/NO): YES